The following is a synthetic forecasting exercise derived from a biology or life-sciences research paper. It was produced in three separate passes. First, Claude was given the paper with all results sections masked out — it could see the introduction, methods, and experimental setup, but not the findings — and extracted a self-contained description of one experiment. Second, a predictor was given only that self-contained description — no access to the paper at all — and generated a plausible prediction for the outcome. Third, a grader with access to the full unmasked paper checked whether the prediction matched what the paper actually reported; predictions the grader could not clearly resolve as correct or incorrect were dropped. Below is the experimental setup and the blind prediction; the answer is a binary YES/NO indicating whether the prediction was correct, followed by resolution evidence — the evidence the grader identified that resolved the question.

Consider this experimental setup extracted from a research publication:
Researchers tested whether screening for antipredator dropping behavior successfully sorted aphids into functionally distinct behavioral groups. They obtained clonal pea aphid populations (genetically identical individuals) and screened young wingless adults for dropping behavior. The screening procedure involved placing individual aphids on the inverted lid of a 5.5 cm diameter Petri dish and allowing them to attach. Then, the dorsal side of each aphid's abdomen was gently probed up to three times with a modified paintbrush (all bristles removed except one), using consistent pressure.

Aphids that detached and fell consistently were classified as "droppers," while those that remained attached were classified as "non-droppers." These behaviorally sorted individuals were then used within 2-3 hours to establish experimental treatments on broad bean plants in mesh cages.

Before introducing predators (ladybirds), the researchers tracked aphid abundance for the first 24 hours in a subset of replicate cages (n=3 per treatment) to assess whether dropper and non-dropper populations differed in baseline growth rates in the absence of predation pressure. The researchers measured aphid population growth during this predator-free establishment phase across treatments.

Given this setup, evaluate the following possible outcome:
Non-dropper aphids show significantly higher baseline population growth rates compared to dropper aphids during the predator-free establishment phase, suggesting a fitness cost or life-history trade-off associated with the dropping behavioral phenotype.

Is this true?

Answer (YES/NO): NO